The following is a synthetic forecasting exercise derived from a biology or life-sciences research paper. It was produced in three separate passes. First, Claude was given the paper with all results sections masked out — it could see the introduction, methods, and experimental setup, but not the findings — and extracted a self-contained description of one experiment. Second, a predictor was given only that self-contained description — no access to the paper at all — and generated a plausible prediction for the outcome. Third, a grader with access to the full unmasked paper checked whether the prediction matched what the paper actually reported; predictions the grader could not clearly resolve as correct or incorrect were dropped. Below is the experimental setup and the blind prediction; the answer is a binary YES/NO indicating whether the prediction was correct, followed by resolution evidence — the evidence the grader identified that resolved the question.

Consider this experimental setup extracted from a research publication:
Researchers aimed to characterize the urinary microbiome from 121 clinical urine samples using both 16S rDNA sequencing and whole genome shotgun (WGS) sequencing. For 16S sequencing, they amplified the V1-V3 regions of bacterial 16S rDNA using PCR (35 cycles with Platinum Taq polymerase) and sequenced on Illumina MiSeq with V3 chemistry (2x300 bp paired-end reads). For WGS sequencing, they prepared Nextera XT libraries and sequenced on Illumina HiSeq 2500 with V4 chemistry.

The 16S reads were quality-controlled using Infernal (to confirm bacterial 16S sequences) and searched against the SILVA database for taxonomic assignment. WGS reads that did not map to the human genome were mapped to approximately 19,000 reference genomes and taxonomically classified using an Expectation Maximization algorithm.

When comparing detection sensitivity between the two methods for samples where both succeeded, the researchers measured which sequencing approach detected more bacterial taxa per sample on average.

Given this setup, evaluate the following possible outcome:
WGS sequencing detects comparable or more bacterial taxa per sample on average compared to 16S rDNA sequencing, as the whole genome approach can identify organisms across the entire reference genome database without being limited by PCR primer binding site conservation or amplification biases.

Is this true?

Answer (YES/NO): YES